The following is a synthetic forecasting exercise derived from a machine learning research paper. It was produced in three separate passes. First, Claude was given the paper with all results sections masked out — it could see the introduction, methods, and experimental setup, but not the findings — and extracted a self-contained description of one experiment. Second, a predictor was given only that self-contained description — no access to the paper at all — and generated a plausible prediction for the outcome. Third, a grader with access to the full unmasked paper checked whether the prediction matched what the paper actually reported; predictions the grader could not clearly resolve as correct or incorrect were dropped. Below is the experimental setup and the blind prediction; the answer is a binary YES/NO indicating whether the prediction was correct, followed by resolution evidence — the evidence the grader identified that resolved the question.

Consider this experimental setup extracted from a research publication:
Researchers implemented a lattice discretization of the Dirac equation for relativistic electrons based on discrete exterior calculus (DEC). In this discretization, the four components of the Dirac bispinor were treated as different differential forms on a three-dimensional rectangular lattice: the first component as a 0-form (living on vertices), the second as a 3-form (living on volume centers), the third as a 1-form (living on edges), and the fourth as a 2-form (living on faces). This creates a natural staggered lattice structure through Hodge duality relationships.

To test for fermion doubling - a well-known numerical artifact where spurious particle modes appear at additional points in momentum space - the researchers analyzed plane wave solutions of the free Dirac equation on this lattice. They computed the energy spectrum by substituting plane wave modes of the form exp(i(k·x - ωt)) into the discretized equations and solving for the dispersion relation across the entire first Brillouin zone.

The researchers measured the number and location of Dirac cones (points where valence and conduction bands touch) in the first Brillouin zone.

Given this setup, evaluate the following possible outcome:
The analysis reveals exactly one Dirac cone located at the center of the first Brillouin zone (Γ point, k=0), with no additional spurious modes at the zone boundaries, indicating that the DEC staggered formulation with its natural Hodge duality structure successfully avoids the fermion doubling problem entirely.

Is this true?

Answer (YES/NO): YES